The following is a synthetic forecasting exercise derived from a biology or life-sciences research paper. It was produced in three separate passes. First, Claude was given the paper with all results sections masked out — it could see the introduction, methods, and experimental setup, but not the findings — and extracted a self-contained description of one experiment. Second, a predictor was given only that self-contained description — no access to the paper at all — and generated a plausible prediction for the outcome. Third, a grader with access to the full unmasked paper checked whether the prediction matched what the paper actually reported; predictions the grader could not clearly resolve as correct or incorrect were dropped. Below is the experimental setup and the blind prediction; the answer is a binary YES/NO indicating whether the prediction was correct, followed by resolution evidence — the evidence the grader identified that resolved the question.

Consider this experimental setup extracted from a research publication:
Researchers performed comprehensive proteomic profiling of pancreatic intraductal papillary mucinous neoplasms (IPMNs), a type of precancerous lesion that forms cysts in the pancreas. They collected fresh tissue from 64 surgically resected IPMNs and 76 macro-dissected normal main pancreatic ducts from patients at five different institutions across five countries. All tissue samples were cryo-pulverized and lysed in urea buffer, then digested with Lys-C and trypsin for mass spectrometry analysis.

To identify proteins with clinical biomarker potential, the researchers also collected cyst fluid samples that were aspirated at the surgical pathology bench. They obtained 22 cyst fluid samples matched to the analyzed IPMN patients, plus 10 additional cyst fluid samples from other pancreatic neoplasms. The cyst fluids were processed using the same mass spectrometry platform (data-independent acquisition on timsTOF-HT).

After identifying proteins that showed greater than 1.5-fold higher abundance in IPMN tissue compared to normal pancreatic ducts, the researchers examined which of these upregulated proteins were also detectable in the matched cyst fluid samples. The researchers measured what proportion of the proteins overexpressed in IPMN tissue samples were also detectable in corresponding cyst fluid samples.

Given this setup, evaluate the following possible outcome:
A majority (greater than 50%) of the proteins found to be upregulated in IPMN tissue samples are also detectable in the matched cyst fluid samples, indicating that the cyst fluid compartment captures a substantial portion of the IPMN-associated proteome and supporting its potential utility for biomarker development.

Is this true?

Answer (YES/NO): NO